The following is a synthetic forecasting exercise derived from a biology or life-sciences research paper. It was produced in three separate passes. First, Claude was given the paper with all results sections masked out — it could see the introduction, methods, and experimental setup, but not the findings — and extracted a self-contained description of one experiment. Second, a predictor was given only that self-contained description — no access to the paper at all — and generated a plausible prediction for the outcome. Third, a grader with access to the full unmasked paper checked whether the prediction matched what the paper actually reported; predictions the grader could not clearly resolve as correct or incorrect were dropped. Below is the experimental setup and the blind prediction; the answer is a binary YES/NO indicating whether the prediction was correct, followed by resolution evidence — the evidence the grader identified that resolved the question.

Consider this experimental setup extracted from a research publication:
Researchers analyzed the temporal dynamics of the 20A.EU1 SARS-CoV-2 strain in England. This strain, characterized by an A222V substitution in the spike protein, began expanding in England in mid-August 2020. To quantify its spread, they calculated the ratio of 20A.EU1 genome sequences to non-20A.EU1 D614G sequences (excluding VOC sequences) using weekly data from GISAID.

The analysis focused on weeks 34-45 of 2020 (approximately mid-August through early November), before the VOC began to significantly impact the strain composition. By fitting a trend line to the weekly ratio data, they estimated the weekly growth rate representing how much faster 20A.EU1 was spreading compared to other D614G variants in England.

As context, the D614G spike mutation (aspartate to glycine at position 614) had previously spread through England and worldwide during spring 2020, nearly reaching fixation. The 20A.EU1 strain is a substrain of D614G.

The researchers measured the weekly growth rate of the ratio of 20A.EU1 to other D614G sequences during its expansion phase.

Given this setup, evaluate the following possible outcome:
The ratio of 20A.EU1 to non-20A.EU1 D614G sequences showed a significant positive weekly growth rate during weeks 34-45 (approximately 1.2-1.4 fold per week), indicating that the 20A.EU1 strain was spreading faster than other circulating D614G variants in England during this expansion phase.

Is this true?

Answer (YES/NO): YES